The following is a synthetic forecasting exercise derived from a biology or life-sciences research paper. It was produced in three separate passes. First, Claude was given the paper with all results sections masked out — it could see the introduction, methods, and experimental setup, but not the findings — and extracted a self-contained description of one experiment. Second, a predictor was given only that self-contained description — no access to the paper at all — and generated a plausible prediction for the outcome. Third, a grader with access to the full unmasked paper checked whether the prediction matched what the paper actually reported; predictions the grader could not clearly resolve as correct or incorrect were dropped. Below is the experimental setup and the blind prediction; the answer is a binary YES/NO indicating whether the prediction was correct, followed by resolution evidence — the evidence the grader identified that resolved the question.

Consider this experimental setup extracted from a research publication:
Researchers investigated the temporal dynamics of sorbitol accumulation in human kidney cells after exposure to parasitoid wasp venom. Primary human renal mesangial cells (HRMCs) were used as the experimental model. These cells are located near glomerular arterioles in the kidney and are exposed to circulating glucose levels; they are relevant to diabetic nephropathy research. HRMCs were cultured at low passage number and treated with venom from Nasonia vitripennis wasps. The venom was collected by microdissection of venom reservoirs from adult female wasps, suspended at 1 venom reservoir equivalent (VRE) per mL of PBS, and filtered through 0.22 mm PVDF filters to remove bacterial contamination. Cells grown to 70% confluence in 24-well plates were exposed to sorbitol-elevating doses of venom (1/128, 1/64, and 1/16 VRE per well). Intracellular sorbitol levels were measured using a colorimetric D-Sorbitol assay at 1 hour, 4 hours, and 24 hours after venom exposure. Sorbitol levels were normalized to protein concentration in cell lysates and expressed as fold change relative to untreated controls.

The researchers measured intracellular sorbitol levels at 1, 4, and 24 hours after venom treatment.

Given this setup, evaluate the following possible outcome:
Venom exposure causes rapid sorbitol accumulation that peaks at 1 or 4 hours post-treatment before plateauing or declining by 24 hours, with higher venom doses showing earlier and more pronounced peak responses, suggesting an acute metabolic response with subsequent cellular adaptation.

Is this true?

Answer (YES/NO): NO